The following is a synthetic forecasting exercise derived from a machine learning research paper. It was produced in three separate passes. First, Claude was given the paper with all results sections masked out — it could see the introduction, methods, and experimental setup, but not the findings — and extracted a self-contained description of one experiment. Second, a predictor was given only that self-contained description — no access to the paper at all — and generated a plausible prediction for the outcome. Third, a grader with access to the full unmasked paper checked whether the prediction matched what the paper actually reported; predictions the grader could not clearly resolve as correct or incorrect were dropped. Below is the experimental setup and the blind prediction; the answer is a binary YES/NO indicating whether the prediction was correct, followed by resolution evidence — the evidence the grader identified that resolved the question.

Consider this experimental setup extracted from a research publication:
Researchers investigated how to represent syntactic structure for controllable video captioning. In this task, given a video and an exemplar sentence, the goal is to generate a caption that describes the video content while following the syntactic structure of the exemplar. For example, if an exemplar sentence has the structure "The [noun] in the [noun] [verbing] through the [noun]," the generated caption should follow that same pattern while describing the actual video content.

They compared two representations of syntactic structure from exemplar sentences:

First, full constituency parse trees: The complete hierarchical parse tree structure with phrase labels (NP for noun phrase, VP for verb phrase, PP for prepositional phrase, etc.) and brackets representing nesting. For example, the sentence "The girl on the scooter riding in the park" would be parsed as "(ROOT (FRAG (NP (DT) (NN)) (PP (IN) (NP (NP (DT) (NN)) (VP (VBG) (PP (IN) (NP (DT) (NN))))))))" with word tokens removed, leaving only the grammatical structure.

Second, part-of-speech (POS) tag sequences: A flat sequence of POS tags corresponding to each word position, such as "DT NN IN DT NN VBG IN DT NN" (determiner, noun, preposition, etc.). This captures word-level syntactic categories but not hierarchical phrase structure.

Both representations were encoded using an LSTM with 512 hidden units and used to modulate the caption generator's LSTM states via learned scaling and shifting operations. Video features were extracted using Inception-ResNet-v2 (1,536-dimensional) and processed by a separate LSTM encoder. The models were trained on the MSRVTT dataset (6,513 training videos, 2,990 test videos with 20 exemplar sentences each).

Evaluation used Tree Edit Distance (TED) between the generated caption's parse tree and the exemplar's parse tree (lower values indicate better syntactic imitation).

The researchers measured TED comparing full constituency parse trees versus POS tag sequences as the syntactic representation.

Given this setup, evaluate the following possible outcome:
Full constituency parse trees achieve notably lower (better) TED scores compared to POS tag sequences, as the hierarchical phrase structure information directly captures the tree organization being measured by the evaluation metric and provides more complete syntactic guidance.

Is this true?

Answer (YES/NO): YES